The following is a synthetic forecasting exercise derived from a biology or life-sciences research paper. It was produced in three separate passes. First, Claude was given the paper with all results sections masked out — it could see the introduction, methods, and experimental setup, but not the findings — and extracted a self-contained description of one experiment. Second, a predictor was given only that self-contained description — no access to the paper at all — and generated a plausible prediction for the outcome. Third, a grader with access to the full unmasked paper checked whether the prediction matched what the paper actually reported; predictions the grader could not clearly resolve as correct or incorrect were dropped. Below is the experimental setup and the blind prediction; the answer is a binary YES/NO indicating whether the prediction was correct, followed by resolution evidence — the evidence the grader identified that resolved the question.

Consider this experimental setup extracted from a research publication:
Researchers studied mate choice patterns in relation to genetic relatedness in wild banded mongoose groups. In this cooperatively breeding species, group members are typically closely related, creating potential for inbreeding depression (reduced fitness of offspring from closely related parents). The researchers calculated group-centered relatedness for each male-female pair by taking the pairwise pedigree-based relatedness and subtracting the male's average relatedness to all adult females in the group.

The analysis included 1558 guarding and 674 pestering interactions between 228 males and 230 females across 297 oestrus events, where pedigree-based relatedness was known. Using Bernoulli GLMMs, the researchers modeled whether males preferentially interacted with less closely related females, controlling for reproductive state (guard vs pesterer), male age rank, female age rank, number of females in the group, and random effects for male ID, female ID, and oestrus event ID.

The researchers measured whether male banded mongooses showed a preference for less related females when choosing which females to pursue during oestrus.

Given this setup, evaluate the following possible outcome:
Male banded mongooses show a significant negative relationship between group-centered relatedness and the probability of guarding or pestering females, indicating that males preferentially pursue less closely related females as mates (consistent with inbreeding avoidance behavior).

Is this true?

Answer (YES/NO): YES